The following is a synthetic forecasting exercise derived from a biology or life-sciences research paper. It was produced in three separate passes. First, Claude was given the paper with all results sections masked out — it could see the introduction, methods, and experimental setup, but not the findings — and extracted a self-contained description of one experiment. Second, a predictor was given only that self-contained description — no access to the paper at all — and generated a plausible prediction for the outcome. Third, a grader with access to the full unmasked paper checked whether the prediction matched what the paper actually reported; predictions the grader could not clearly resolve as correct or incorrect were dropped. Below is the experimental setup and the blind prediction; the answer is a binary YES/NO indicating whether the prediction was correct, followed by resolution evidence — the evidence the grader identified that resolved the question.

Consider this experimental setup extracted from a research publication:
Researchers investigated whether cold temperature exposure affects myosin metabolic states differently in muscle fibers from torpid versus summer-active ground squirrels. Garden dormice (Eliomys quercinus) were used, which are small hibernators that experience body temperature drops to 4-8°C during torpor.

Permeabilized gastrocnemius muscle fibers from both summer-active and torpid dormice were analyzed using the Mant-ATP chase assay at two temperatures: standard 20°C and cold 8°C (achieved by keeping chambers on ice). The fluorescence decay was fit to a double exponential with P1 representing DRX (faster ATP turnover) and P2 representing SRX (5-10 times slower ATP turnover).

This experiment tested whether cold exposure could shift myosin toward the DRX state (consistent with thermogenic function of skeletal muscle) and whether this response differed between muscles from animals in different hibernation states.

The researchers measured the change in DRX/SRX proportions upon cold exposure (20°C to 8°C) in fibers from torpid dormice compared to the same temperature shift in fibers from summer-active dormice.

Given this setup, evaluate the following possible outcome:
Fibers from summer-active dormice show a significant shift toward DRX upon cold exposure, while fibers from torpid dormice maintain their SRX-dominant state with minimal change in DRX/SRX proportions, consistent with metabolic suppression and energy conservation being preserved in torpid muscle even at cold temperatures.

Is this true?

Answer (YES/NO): NO